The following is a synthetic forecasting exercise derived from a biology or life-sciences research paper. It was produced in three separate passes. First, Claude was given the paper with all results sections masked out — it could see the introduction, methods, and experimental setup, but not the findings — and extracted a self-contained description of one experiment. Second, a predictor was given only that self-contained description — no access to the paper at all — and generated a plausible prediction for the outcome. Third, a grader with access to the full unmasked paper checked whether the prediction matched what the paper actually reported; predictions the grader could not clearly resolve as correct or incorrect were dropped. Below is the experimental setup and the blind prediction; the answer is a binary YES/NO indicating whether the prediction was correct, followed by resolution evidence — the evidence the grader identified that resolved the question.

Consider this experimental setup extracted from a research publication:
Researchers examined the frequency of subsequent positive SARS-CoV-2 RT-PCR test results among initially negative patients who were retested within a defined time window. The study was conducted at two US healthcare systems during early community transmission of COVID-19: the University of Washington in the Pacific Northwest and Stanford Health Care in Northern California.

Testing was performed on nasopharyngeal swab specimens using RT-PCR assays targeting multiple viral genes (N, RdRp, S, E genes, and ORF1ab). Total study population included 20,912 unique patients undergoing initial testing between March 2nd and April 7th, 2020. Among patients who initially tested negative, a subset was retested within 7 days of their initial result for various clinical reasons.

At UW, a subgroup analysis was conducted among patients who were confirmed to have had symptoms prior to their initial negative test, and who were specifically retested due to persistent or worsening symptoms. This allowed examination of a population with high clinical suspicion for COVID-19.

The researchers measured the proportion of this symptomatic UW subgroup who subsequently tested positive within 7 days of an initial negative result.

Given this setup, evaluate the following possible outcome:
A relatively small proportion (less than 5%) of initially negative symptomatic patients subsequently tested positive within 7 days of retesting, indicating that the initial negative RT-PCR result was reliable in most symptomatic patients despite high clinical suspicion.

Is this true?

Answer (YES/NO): YES